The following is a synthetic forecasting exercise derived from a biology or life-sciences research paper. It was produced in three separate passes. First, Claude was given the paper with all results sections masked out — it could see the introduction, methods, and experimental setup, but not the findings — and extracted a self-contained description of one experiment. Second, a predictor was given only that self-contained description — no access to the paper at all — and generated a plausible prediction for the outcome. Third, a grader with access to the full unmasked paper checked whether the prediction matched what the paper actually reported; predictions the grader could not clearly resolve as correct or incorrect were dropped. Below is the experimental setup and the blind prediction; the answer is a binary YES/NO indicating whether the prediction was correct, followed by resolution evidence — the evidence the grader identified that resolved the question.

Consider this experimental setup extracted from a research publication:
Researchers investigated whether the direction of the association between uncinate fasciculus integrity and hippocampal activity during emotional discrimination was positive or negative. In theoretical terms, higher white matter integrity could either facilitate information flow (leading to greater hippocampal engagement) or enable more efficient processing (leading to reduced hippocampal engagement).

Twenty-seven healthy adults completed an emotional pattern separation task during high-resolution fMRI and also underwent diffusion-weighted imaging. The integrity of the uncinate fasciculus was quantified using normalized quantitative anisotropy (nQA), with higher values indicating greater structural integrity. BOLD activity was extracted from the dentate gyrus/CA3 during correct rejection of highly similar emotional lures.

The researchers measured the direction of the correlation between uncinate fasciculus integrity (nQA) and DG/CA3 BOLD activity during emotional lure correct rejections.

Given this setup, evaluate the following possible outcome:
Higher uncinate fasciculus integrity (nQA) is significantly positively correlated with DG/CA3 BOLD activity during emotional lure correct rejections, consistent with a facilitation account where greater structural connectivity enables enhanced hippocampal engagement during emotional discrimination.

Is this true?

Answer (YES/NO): NO